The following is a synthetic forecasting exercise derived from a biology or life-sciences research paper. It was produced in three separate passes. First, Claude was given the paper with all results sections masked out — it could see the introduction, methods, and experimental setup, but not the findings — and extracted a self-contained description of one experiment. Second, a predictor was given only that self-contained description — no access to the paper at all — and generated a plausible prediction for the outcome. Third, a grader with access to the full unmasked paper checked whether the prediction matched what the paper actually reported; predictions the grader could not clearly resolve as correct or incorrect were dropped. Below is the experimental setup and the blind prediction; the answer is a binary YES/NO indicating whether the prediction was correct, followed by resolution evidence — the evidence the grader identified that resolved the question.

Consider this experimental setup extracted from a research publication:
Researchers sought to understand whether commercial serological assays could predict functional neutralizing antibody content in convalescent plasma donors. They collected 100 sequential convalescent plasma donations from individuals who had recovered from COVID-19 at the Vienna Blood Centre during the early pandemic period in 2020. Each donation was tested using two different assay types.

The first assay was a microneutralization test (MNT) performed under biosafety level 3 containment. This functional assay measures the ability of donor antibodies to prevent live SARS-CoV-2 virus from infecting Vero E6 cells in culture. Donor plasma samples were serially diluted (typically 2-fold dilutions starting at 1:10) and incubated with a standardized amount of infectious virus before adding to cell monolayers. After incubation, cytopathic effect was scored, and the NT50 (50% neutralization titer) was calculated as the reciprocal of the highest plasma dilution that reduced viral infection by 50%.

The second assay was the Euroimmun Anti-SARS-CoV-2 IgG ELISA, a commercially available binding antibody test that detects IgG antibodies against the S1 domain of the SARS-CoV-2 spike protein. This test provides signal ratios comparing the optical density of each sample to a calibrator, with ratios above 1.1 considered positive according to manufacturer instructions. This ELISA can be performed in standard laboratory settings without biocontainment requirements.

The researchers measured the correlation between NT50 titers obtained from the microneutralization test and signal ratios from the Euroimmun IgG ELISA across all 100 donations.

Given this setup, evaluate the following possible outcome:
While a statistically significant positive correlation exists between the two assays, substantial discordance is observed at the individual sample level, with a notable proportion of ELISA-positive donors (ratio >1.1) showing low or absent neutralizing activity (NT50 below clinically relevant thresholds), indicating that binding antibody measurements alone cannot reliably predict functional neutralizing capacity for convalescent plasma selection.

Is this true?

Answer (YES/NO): NO